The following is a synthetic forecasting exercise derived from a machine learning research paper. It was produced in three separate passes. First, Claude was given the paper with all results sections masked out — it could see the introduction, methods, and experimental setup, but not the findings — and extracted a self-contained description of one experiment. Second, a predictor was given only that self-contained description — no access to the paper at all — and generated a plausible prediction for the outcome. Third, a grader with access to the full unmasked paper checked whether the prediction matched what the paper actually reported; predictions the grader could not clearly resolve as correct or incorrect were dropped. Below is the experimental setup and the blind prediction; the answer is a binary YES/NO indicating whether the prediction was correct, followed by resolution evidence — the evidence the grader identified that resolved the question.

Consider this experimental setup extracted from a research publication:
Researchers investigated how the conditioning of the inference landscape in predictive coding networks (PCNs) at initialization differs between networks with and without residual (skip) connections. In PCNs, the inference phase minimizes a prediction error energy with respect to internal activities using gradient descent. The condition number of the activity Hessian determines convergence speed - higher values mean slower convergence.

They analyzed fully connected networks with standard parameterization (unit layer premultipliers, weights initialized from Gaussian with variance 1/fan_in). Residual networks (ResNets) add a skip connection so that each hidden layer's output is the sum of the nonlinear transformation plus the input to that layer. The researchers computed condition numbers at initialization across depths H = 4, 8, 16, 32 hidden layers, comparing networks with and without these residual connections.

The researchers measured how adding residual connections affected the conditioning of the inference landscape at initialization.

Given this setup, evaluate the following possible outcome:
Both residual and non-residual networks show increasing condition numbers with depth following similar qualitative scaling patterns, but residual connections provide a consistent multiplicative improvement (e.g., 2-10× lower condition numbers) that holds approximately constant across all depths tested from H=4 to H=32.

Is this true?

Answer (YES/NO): NO